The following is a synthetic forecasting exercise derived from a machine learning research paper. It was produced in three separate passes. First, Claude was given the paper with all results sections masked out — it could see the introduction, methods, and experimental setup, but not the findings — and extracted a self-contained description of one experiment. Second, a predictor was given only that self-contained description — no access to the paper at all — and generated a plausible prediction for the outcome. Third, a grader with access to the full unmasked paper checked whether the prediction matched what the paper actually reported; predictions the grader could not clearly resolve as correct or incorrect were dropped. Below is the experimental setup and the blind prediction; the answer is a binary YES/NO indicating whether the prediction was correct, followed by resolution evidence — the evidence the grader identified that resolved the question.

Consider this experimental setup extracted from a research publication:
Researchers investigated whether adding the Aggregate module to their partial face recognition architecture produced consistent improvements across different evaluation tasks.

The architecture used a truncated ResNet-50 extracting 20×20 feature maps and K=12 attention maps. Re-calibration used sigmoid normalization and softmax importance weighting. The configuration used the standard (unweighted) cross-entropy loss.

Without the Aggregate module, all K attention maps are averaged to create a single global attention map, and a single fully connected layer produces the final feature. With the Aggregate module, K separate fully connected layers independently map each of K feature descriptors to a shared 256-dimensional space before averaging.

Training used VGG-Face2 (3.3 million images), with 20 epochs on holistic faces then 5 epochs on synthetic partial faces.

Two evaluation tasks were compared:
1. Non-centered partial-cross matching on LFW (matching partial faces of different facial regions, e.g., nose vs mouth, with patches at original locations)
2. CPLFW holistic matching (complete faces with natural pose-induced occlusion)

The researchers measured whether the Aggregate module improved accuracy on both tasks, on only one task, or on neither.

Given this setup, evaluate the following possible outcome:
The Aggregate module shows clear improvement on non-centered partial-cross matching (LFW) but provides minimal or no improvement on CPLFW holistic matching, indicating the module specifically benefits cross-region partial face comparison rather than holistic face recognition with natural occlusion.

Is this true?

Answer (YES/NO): YES